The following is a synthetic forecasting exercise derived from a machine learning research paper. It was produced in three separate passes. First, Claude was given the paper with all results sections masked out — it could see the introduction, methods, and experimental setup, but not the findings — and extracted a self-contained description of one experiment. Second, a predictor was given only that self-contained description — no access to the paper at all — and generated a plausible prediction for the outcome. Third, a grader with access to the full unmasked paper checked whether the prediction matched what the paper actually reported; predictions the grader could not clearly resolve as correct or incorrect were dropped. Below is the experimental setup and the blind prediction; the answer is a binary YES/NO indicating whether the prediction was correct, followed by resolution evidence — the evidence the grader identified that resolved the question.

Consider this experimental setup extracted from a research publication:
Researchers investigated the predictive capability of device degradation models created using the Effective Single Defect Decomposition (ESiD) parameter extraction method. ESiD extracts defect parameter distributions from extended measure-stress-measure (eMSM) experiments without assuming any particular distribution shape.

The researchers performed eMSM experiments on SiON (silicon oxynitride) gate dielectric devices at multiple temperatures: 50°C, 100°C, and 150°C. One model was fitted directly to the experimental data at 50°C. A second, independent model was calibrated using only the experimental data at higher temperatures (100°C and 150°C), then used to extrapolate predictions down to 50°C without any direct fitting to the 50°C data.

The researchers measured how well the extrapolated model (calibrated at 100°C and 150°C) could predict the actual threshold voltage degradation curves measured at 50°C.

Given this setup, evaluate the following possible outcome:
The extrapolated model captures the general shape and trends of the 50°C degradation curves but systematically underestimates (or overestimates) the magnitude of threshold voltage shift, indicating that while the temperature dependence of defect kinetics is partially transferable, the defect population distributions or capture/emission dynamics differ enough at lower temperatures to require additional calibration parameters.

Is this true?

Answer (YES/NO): NO